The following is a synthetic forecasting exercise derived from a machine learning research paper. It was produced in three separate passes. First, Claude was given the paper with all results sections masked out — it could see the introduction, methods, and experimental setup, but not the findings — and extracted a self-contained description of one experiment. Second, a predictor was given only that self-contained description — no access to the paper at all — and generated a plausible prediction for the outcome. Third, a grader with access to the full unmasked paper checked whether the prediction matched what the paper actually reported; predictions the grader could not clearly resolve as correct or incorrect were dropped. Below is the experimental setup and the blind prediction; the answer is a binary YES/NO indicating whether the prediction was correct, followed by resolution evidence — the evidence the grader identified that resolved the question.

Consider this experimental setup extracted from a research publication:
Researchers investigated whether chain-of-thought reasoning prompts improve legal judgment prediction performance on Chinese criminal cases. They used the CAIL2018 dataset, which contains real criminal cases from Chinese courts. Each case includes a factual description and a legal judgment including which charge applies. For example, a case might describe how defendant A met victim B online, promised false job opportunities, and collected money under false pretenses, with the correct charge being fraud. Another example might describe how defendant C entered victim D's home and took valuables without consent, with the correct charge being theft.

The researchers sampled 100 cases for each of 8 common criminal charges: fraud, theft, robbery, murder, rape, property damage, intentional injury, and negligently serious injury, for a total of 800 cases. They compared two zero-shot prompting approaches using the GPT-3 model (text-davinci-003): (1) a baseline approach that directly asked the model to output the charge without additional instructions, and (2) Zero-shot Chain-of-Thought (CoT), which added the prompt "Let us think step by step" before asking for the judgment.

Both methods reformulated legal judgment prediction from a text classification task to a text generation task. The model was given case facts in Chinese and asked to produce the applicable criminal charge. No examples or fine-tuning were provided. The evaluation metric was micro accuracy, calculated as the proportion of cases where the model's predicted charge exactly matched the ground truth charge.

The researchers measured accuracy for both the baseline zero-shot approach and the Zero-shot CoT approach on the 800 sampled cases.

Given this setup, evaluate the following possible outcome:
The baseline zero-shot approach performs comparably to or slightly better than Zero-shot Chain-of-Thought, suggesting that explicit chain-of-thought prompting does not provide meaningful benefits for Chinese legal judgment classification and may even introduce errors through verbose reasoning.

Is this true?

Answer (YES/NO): YES